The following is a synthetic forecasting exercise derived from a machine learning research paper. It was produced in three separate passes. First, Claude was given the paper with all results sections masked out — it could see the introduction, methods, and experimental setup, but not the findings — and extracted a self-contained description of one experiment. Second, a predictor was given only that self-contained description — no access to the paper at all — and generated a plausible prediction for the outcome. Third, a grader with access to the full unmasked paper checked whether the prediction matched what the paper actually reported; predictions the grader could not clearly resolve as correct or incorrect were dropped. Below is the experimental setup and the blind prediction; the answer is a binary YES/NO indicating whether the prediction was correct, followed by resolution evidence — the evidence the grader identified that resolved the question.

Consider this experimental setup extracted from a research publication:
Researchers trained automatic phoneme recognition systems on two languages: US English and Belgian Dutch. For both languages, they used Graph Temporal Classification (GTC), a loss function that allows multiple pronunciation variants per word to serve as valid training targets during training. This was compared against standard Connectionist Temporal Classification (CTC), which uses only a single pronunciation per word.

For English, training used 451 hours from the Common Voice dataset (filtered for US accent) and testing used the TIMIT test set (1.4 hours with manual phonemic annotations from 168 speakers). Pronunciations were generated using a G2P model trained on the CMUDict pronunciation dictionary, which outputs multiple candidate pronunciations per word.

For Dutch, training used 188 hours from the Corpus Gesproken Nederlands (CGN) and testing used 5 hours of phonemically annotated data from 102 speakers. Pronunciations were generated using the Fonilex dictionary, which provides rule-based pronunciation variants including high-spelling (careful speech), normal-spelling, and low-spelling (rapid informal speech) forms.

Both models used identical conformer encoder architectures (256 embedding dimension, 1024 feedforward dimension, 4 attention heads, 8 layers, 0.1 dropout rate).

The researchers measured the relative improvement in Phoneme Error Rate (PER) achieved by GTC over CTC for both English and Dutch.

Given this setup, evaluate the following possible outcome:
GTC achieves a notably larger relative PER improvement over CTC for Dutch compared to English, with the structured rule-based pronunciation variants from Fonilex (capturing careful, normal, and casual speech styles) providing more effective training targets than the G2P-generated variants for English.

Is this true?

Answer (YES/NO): NO